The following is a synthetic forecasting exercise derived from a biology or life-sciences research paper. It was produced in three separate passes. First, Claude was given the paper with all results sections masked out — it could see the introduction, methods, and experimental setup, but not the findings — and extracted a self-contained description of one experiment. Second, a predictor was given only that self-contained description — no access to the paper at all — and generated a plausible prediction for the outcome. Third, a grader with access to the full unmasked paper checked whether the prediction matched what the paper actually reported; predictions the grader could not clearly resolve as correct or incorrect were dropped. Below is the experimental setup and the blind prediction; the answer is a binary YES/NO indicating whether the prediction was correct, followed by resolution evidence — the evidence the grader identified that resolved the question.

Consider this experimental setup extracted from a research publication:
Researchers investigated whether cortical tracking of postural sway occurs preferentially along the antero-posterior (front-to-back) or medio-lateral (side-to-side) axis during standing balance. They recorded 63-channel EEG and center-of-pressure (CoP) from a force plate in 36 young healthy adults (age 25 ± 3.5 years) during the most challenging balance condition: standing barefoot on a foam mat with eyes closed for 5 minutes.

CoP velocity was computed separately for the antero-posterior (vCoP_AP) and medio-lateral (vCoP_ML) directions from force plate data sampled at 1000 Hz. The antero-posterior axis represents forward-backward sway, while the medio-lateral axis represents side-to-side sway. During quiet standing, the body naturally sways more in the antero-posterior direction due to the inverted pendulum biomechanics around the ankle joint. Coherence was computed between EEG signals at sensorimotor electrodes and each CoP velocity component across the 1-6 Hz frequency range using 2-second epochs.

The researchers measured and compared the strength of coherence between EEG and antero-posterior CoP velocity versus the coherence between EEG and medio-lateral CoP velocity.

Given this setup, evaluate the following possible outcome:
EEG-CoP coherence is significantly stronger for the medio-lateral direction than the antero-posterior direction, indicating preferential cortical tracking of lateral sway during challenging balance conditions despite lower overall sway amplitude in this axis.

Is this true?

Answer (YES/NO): NO